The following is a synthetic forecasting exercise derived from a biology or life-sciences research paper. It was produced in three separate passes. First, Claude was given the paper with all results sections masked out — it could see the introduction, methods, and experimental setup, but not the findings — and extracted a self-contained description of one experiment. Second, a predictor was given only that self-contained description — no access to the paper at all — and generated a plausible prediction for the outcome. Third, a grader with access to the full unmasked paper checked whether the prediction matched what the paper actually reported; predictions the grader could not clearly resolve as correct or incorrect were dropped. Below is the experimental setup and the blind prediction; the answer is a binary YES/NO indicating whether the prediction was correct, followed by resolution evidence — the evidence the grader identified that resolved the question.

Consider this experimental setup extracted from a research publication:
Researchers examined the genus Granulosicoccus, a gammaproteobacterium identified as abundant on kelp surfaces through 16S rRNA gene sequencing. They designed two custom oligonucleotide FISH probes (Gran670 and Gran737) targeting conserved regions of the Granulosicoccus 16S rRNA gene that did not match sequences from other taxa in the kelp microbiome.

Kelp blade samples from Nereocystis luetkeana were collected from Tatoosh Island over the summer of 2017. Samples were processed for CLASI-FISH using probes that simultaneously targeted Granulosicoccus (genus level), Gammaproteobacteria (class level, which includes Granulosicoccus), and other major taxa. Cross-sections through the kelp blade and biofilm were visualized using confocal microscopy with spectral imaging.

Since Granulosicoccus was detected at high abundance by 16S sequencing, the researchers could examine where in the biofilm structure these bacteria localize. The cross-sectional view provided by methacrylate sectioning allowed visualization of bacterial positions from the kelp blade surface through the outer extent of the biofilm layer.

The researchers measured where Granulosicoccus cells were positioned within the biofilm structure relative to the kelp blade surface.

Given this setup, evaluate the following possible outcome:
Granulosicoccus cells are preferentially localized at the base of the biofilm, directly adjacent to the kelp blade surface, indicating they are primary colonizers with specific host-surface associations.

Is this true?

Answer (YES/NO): NO